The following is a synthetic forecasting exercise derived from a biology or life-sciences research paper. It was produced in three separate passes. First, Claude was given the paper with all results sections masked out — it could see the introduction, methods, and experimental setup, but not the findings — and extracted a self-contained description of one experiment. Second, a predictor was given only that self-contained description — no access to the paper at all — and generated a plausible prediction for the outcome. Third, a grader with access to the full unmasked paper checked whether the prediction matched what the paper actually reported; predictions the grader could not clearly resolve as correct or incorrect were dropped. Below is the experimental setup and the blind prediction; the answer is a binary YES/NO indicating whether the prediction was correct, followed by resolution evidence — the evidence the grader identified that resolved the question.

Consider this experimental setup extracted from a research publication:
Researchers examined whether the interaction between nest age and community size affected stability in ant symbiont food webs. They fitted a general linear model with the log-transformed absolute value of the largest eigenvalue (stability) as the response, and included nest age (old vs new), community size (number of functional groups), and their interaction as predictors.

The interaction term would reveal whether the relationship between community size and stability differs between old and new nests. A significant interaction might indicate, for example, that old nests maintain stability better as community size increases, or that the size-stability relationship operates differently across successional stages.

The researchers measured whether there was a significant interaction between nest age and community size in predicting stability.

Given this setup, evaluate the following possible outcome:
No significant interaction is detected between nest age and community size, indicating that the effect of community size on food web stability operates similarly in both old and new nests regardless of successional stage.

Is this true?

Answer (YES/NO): NO